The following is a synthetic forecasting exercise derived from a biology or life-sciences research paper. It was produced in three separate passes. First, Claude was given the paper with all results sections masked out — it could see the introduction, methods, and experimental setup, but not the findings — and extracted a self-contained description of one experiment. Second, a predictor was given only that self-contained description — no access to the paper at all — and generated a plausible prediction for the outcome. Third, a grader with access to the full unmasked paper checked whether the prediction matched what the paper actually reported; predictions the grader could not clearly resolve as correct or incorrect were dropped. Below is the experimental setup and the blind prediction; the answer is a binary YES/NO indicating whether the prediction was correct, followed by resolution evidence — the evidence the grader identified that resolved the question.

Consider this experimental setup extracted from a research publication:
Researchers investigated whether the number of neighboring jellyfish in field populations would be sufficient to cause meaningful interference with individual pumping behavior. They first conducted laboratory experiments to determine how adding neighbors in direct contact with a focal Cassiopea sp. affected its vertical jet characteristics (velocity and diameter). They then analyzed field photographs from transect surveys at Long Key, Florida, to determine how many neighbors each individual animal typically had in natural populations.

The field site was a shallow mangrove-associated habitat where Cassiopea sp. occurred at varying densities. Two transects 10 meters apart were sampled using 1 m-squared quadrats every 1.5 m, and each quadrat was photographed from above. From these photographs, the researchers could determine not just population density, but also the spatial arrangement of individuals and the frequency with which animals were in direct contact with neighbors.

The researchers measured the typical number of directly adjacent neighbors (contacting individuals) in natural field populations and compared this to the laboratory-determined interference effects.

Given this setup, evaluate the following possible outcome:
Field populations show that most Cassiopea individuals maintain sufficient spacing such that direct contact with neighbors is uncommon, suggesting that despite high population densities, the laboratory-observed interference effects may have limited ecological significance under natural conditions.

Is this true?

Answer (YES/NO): NO